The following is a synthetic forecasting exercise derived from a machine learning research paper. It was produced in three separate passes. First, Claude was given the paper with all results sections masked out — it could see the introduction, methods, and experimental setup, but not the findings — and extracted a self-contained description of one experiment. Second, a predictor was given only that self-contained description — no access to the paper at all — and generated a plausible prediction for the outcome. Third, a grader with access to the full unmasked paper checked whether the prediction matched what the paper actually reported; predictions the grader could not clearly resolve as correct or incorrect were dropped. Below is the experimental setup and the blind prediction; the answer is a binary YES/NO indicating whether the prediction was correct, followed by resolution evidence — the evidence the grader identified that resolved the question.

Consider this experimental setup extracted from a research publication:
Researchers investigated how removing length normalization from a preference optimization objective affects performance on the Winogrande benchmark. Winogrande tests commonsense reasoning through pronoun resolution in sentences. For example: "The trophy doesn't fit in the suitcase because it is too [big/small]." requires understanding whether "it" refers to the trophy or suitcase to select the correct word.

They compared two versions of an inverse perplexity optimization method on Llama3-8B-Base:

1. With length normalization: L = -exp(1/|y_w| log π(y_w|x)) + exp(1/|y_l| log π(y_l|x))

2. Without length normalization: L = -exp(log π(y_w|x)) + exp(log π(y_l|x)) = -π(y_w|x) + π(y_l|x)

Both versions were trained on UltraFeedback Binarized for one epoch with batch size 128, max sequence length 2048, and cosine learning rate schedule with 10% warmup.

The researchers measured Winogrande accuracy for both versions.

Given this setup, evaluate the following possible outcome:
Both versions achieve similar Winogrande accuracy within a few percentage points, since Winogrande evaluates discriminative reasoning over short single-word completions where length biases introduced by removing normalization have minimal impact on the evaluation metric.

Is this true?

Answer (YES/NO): YES